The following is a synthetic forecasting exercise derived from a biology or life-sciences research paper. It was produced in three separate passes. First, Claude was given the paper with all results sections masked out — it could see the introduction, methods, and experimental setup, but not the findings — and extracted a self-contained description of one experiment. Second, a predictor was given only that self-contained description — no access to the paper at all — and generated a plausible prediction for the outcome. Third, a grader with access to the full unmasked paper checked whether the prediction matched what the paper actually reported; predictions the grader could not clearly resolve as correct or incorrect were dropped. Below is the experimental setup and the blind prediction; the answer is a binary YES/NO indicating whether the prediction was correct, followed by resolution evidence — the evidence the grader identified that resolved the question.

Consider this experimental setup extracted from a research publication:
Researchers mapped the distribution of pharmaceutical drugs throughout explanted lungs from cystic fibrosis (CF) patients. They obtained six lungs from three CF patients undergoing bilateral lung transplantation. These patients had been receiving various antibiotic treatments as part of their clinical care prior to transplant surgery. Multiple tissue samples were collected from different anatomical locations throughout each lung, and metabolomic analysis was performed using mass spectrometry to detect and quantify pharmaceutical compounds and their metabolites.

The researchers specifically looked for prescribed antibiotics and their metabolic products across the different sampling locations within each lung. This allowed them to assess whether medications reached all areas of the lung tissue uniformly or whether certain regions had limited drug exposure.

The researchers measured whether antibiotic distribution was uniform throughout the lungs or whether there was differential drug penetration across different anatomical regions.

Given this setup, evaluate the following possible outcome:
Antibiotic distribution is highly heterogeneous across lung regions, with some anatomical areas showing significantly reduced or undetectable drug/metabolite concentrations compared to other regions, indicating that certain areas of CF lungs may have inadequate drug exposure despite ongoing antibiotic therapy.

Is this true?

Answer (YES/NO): YES